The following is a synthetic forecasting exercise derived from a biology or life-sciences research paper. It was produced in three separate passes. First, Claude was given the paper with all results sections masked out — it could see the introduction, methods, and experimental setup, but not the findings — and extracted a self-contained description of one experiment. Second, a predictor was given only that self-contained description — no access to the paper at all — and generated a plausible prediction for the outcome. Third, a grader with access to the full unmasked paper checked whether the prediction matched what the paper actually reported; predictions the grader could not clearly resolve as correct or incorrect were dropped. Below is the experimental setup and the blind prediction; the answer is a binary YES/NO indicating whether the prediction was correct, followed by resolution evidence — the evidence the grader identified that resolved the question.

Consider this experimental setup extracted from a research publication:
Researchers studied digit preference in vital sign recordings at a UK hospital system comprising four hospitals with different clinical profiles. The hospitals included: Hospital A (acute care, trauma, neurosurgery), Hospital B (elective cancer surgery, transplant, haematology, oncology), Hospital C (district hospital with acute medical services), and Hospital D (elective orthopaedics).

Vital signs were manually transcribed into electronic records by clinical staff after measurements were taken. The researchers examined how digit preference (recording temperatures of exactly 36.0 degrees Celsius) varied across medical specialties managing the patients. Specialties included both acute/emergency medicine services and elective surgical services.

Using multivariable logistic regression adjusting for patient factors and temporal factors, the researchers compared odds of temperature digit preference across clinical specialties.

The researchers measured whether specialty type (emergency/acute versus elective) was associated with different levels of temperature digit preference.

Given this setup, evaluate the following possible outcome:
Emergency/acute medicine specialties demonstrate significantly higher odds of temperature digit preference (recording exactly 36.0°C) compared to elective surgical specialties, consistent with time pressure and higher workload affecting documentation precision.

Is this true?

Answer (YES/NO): NO